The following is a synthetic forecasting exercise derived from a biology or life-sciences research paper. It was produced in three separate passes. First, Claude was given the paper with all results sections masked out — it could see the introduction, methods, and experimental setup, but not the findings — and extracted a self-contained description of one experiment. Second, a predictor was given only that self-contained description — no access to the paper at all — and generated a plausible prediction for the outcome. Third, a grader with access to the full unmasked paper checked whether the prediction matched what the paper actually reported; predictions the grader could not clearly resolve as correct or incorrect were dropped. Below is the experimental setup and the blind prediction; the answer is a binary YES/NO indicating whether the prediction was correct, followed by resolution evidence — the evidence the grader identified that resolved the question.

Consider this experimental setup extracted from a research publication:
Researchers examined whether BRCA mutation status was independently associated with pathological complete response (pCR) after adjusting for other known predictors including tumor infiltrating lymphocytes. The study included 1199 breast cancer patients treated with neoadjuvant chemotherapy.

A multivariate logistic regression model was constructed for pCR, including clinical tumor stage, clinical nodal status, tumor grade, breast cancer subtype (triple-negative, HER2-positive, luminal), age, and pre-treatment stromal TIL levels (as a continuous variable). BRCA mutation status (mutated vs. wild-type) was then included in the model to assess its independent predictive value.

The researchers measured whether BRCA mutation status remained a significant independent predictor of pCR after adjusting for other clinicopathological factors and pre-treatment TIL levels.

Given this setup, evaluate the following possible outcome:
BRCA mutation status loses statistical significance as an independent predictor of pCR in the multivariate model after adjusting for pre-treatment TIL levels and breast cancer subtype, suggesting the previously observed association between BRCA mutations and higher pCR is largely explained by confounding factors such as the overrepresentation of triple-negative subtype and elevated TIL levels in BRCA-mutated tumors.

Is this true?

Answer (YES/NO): NO